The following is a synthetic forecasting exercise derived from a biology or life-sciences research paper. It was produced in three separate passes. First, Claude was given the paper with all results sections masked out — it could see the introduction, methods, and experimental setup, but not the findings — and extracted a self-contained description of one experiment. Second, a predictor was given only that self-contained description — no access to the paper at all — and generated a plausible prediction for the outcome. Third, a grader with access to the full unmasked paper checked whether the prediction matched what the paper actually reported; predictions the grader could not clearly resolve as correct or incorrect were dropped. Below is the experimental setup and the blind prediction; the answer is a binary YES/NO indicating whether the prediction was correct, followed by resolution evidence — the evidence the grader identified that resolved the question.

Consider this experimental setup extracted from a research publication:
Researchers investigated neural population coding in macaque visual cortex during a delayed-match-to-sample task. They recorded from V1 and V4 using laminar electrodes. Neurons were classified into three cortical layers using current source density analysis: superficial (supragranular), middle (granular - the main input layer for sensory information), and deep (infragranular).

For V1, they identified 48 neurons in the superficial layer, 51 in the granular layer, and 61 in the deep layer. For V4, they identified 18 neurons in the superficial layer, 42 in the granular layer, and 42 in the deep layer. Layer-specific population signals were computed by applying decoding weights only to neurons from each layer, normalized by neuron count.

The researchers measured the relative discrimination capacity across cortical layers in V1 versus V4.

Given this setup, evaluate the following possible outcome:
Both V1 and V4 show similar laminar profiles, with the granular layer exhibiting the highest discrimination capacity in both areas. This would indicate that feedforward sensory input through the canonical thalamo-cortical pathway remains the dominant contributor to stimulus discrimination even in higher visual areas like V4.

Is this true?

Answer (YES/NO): NO